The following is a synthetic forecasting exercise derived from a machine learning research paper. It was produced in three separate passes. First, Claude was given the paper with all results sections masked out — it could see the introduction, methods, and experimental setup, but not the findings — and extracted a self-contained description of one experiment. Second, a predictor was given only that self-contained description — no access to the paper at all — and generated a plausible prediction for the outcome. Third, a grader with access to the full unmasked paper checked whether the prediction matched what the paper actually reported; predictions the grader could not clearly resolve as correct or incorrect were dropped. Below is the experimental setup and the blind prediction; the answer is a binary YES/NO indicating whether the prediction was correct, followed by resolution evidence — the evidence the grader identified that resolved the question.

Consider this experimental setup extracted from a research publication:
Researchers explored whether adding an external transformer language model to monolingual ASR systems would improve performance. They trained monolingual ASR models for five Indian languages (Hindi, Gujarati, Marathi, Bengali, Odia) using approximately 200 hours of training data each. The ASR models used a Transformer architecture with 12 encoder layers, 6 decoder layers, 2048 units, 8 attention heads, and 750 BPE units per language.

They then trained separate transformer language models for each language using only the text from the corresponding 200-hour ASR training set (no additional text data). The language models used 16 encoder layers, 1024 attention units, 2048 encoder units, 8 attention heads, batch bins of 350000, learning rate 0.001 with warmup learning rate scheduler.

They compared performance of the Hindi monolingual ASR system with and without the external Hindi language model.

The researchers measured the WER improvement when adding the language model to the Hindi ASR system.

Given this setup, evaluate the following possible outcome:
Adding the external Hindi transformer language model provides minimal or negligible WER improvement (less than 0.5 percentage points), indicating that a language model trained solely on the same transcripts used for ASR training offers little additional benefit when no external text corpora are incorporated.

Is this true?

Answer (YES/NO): YES